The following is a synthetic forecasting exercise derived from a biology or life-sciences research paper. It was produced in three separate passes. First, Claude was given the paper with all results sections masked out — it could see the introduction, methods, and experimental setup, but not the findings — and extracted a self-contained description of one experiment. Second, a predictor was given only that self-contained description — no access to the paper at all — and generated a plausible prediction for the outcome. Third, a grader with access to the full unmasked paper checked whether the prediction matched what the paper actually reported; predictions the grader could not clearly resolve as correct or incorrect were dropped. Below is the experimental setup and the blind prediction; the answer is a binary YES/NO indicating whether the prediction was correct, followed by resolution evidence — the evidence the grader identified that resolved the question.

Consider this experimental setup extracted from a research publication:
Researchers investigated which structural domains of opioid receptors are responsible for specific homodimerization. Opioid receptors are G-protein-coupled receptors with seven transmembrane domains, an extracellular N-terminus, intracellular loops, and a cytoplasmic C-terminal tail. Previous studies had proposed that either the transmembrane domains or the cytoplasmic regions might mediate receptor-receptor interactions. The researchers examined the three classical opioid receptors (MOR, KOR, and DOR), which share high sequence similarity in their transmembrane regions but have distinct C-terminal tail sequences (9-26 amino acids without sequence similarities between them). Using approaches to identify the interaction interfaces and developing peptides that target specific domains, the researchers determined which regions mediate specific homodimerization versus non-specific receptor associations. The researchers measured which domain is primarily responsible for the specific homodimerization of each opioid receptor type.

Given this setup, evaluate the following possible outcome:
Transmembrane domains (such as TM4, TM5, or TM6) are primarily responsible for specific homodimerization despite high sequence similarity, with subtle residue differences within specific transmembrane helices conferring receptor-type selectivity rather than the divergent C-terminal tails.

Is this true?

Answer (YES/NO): NO